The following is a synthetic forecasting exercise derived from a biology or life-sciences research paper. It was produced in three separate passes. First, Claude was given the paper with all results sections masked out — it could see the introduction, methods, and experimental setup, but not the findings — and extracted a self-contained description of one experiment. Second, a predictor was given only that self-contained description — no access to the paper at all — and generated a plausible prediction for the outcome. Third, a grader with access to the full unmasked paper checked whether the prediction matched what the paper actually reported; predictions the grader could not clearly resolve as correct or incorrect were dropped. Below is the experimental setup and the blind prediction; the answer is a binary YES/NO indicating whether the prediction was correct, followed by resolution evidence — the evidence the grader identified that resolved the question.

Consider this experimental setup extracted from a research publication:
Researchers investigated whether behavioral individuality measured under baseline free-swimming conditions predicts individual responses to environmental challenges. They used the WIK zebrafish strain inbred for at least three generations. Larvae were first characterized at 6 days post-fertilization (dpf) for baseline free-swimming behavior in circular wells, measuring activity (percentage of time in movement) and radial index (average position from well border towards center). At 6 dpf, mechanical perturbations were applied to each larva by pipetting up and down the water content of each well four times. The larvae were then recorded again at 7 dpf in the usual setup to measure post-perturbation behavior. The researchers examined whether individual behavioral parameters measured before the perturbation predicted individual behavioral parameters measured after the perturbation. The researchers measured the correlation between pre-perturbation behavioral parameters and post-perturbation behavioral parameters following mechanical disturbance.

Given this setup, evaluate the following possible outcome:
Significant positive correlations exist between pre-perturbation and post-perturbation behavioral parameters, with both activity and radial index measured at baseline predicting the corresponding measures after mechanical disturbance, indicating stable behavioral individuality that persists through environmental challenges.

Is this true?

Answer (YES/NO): YES